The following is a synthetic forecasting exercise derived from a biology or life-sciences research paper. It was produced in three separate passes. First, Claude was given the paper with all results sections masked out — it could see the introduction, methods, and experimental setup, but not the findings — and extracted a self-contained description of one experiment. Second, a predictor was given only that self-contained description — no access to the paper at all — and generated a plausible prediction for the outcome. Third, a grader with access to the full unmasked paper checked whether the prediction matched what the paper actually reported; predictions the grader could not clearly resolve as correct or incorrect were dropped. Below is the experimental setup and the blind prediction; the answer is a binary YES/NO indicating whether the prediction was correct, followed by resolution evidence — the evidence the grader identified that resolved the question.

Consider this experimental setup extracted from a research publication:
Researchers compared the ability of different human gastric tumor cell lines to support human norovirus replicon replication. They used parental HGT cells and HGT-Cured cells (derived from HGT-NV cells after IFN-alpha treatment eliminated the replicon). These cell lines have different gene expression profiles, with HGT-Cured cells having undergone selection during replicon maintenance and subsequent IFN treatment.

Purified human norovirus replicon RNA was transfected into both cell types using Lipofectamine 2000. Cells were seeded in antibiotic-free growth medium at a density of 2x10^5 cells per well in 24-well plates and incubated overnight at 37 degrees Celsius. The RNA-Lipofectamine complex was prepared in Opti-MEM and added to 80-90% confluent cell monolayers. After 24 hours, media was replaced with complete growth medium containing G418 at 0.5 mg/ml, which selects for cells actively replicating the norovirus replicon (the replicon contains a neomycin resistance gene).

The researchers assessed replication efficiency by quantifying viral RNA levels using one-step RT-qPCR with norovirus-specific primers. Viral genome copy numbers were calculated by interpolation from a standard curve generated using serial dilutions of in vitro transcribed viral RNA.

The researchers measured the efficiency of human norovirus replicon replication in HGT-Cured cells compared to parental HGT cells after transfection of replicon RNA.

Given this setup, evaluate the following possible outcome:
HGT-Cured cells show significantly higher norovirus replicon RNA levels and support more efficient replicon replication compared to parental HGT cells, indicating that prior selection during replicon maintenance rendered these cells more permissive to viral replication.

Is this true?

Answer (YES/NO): YES